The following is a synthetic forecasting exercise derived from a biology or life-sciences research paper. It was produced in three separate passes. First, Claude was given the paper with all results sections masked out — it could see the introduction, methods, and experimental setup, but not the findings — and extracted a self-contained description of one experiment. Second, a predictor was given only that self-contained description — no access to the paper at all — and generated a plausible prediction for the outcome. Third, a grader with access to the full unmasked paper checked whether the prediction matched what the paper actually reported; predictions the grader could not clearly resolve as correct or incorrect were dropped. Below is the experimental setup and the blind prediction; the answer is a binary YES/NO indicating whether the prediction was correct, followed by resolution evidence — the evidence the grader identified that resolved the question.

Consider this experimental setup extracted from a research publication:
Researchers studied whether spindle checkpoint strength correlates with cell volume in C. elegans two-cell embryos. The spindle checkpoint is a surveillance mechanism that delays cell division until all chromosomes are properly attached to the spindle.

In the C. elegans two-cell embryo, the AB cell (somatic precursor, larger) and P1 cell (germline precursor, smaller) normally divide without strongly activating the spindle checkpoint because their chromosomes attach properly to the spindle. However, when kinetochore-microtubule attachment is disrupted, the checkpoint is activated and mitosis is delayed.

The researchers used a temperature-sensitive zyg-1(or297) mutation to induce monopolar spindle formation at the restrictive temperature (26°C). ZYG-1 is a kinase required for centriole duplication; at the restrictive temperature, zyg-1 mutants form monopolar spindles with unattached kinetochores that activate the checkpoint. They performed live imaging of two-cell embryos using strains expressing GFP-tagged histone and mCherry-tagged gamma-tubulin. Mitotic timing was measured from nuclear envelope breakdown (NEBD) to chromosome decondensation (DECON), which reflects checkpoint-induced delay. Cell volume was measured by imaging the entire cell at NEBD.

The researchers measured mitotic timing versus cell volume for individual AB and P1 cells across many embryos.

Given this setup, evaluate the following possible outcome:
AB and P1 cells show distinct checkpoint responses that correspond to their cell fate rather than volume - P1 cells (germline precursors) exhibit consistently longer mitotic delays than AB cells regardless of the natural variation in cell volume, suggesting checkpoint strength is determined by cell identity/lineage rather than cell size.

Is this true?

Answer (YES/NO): NO